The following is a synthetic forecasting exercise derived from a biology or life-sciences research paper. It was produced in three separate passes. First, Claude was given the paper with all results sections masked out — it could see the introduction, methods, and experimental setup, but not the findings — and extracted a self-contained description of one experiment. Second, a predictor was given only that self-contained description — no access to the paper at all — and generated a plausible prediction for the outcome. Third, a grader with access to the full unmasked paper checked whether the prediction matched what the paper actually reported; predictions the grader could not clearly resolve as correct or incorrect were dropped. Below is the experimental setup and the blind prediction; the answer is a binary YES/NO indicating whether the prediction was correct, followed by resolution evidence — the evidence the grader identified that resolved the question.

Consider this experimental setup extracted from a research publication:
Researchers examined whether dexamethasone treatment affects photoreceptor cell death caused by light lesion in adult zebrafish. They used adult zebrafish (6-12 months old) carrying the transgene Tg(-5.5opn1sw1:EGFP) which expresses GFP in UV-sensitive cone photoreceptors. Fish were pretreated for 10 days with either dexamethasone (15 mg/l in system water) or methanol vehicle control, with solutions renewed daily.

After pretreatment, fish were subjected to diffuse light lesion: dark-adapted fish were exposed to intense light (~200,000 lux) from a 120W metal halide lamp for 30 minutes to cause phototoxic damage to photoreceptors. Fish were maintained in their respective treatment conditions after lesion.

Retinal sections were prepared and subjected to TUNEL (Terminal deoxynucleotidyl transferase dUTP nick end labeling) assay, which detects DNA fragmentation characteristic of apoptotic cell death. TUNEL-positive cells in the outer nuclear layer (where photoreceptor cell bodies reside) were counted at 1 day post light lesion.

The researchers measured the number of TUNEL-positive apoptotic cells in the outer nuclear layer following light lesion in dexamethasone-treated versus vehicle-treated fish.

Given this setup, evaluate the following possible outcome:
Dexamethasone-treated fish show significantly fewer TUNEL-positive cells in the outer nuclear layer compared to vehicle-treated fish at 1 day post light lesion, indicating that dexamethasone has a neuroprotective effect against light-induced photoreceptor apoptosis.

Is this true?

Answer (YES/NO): NO